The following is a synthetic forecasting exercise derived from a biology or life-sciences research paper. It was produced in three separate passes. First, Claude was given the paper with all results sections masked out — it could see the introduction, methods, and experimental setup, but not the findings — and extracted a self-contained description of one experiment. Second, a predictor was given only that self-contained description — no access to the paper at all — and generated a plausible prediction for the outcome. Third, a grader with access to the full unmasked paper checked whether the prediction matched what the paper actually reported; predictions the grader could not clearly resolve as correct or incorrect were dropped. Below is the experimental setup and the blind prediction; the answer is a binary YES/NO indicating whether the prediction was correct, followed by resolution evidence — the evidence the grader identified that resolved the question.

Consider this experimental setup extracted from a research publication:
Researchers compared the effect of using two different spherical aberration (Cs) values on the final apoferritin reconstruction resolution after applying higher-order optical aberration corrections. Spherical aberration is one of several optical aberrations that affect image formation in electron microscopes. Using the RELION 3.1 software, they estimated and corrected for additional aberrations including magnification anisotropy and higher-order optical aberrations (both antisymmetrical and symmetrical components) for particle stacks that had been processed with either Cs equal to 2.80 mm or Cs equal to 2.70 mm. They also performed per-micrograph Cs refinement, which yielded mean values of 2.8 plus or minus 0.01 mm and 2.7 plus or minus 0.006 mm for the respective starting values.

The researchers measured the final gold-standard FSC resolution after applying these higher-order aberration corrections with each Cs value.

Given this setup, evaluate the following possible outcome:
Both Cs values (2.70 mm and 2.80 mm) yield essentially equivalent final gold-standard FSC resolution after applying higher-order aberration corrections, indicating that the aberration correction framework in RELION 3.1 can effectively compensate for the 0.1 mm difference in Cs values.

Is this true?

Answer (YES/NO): YES